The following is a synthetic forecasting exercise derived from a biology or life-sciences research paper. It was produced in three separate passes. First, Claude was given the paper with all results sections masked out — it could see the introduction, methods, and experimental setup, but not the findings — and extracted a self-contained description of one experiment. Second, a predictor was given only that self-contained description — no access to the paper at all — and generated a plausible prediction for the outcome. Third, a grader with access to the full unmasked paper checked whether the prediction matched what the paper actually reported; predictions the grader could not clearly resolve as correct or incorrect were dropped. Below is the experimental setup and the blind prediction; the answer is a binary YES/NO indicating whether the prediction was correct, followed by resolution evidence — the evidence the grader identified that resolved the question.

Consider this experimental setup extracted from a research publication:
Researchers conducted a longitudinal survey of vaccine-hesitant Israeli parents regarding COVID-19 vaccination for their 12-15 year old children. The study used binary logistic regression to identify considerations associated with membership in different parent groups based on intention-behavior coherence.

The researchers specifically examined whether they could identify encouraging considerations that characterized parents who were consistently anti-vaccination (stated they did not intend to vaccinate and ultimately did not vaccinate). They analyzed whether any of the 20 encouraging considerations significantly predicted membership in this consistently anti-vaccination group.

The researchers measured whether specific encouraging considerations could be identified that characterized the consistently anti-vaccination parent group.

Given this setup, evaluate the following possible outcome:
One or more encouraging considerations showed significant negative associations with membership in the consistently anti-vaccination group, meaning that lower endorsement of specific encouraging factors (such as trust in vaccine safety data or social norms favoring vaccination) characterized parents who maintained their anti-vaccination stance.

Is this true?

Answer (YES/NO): NO